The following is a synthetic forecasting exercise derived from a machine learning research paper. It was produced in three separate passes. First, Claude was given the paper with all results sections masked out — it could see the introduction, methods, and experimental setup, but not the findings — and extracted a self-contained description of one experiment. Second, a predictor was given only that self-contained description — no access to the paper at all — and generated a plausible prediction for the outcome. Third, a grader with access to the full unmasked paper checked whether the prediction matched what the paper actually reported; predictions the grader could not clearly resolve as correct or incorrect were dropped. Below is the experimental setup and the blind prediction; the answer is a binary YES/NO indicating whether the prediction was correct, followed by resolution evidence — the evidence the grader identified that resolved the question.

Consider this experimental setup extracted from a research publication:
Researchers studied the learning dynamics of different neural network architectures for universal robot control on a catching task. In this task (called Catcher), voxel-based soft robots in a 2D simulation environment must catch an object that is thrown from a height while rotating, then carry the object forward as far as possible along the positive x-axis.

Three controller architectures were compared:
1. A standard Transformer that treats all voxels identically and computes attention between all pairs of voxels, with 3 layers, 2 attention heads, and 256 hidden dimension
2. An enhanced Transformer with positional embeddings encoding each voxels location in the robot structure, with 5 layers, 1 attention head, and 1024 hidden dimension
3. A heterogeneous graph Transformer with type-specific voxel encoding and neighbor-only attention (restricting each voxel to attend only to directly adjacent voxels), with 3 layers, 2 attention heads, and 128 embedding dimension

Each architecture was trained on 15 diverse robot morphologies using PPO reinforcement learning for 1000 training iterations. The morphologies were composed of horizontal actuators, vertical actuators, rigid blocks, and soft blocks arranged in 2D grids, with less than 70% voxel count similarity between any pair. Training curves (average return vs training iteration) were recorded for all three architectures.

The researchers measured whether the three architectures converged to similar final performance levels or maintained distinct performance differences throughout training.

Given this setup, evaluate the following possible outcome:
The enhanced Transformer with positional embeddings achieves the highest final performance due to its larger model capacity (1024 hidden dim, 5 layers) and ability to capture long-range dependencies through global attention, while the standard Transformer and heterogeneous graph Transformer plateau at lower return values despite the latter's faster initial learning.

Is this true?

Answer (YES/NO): NO